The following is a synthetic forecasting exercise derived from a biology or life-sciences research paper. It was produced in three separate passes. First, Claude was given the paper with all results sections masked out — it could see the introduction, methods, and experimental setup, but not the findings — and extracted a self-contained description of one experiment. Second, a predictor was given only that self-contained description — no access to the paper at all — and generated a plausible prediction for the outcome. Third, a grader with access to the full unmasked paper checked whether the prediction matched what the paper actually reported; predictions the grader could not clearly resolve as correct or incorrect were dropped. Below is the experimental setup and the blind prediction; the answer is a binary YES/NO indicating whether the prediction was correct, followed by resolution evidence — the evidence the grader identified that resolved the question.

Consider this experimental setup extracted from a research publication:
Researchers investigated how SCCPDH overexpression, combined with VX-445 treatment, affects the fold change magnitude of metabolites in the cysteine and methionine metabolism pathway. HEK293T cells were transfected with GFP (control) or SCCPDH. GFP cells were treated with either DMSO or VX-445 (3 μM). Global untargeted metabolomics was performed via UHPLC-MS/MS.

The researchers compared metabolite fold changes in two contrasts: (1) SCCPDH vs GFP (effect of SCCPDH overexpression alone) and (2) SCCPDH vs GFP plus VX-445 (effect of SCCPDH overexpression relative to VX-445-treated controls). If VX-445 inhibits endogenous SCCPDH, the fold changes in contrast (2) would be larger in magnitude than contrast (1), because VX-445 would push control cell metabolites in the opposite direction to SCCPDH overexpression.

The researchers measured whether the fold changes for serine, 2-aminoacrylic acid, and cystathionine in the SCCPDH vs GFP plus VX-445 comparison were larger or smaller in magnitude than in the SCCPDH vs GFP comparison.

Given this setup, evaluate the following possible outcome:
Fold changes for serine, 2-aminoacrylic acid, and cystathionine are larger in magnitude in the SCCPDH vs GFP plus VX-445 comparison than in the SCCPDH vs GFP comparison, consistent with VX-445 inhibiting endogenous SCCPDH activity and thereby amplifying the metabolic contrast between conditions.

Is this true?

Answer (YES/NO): YES